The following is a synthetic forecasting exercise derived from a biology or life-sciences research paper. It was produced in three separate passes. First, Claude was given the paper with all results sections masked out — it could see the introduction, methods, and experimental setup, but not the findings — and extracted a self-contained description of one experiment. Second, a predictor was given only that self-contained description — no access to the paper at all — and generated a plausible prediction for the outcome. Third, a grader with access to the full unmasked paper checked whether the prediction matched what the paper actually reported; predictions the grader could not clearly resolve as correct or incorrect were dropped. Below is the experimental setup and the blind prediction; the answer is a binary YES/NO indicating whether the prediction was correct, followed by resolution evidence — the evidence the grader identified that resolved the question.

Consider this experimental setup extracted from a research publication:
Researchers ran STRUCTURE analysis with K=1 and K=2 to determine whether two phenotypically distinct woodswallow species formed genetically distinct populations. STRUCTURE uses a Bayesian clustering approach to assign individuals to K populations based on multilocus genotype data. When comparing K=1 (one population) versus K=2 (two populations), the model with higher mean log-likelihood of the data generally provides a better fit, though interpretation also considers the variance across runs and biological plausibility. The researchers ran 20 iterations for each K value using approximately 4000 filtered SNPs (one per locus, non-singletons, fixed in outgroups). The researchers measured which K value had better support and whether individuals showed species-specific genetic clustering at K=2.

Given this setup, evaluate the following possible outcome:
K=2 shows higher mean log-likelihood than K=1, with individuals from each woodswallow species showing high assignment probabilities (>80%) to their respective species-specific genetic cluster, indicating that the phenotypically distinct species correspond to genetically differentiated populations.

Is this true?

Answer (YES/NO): NO